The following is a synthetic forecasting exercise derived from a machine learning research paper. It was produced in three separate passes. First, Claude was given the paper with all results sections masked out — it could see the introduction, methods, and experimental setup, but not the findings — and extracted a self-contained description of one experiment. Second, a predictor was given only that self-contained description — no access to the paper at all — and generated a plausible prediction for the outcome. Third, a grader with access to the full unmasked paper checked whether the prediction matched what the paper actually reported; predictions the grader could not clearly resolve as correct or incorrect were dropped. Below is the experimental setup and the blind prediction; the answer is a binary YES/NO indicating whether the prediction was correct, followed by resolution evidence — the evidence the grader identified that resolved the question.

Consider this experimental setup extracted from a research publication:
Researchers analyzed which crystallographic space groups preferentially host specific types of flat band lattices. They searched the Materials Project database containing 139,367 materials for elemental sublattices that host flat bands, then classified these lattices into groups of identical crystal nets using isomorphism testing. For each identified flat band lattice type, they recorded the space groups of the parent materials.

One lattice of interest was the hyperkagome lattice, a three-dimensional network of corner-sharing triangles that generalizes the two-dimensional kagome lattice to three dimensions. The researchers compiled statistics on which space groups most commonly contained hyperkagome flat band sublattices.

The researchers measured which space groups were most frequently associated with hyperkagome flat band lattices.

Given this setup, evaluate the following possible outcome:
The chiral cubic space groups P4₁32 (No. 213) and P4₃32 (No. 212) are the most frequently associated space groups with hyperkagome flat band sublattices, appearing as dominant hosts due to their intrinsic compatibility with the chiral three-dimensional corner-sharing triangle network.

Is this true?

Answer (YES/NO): NO